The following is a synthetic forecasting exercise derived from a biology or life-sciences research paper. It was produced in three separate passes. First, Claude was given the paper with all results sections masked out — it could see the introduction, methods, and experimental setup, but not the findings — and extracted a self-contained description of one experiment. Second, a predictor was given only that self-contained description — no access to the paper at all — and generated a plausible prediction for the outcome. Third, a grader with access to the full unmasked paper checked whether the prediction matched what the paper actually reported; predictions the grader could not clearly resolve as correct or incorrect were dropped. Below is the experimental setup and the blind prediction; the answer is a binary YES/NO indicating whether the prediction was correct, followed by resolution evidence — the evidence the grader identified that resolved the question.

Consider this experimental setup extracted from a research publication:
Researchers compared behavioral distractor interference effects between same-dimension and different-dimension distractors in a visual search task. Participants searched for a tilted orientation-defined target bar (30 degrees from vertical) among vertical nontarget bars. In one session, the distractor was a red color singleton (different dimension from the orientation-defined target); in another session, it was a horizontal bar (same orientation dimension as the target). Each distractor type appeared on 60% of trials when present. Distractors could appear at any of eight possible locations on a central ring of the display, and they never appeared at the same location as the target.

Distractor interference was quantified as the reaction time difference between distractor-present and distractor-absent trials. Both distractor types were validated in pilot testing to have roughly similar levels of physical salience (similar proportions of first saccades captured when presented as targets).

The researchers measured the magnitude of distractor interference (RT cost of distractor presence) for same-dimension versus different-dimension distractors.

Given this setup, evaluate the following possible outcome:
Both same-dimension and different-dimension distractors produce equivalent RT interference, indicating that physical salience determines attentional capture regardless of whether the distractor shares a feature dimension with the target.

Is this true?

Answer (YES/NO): NO